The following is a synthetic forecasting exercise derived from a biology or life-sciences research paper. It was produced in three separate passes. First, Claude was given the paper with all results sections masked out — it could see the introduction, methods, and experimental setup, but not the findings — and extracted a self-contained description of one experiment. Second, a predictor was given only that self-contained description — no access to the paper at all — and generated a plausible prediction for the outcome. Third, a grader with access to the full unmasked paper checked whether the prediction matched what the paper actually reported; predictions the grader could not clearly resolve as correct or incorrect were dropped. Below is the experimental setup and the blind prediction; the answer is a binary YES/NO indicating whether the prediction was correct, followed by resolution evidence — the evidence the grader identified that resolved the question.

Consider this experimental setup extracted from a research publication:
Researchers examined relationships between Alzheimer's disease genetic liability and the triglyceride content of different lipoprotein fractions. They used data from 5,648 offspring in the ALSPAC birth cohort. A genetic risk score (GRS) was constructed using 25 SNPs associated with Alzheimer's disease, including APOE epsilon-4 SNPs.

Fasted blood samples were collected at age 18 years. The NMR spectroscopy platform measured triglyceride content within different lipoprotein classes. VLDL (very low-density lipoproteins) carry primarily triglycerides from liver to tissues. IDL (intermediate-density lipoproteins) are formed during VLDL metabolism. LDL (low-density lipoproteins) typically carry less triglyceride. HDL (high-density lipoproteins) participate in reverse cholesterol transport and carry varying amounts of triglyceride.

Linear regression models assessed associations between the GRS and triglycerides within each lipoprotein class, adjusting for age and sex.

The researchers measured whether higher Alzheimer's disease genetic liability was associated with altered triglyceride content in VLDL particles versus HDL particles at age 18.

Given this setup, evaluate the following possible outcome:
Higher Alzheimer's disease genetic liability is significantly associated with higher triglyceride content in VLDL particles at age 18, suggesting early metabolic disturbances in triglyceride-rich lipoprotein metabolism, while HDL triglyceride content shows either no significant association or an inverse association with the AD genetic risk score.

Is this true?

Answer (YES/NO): YES